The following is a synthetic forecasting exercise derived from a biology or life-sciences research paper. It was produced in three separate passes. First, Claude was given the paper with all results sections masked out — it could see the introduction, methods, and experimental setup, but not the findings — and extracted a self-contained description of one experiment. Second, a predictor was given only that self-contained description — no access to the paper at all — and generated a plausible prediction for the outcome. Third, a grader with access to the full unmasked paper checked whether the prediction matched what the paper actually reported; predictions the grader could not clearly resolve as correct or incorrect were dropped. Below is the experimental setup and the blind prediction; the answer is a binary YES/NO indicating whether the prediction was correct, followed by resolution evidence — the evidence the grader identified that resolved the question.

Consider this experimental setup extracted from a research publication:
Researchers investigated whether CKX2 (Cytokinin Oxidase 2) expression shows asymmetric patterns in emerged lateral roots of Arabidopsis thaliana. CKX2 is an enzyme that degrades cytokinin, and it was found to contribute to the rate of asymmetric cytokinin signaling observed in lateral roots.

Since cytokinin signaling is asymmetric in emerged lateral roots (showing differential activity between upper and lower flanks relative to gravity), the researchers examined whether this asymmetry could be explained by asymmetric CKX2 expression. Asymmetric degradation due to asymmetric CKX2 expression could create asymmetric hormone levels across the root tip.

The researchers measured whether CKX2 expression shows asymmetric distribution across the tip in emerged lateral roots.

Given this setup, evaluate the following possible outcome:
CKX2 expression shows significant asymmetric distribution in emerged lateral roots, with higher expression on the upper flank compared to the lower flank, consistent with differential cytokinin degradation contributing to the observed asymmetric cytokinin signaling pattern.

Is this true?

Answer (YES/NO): NO